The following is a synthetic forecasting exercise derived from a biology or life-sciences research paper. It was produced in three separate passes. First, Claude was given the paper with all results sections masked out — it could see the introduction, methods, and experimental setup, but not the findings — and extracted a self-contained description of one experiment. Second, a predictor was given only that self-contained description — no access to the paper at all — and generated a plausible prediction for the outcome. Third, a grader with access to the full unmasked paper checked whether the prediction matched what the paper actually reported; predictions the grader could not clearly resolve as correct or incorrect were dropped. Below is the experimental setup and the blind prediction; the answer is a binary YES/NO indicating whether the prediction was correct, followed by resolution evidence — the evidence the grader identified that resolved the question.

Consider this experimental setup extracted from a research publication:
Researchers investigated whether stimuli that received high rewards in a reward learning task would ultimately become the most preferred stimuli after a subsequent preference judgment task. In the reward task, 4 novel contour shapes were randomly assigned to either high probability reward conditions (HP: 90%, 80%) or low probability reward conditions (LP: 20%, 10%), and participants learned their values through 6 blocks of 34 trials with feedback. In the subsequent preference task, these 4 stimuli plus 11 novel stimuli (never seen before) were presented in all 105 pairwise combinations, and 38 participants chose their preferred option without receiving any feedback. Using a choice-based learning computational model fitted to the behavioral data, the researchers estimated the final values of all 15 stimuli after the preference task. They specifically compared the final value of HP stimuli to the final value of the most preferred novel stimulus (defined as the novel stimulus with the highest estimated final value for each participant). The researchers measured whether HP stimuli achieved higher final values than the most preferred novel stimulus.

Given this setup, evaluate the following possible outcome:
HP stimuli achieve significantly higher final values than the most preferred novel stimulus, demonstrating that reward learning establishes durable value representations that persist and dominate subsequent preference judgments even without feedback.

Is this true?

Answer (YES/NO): NO